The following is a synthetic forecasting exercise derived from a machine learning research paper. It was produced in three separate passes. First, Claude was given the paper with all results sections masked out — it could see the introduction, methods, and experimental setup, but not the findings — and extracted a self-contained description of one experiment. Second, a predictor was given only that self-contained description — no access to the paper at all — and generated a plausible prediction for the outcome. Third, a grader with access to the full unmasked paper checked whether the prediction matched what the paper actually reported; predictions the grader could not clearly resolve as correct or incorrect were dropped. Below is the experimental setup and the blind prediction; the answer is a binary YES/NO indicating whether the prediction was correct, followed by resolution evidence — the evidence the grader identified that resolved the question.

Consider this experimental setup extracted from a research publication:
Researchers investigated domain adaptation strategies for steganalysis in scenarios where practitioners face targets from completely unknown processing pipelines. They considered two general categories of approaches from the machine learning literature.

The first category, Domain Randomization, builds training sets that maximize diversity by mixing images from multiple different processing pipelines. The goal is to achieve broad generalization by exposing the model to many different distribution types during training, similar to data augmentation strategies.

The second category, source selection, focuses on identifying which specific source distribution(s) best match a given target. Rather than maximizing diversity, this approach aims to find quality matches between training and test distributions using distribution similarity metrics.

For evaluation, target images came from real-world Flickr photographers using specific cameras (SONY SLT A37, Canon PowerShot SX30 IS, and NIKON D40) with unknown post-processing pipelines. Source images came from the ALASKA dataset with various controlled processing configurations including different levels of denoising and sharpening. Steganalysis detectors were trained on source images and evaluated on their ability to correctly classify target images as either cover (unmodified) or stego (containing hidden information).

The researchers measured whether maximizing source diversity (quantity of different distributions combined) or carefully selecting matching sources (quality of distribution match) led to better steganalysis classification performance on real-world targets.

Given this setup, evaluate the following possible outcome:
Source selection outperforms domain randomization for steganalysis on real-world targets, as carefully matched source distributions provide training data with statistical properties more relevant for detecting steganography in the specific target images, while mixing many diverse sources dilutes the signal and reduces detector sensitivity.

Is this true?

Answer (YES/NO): NO